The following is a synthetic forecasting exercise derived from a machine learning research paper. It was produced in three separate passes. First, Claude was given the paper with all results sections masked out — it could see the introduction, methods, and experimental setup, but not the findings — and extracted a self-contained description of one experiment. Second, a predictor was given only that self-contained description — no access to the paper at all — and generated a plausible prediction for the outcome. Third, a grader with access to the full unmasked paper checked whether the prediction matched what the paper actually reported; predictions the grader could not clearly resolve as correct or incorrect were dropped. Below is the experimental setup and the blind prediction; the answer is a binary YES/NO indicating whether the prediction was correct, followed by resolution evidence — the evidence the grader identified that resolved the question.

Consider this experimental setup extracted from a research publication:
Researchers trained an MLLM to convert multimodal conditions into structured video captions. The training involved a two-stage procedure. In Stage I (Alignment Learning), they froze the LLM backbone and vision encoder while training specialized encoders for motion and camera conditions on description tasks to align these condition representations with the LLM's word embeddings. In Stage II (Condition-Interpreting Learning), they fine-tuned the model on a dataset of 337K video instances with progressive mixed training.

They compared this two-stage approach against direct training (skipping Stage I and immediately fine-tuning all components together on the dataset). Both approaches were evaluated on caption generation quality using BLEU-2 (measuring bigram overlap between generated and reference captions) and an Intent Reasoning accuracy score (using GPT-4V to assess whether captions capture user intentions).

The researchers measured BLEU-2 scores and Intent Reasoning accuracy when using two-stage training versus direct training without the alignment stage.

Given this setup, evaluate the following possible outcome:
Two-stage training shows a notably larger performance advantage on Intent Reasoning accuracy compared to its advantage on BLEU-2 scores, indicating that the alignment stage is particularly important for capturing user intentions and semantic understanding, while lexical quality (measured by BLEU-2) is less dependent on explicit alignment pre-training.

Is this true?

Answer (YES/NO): NO